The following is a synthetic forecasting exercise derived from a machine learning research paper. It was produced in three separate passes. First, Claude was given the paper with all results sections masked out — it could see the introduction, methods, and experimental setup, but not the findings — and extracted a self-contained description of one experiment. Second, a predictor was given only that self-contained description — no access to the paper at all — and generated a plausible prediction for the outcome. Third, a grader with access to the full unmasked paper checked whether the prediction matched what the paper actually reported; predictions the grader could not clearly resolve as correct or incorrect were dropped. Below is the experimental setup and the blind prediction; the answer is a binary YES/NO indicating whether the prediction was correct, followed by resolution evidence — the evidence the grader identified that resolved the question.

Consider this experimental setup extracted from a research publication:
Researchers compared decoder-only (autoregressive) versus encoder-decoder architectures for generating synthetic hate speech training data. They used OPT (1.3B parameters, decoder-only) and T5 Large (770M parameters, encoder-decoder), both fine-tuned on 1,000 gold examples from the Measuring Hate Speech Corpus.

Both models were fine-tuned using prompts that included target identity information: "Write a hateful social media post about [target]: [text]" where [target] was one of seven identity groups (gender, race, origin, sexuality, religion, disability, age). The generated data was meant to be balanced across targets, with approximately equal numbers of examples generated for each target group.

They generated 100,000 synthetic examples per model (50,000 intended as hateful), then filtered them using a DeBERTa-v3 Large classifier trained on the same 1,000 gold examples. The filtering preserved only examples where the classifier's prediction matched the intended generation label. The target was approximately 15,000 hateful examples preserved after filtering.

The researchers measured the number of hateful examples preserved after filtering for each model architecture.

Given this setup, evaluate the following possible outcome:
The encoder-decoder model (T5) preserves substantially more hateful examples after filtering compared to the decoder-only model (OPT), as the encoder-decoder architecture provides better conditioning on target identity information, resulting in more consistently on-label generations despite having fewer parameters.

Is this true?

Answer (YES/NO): YES